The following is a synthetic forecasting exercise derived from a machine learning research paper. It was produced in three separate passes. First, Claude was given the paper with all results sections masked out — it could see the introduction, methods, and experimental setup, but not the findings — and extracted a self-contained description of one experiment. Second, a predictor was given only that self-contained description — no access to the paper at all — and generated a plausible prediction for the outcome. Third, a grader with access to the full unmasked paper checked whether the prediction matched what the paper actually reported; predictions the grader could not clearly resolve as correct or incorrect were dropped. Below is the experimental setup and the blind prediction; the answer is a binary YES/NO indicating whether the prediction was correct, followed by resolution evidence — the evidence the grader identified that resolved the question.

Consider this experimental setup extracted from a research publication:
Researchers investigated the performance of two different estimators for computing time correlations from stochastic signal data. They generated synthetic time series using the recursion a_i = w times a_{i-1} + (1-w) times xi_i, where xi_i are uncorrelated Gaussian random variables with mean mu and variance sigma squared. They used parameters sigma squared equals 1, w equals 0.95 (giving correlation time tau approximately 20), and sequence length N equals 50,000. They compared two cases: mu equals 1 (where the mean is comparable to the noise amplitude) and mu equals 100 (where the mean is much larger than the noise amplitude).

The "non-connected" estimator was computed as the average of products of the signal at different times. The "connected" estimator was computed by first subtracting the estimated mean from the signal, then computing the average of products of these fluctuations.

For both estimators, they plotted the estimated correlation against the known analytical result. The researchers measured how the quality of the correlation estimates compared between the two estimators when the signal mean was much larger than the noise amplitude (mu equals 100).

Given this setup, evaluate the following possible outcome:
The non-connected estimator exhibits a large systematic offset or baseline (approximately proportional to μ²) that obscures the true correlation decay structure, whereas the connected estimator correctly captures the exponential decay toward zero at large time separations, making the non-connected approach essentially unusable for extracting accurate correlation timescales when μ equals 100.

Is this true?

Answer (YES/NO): NO